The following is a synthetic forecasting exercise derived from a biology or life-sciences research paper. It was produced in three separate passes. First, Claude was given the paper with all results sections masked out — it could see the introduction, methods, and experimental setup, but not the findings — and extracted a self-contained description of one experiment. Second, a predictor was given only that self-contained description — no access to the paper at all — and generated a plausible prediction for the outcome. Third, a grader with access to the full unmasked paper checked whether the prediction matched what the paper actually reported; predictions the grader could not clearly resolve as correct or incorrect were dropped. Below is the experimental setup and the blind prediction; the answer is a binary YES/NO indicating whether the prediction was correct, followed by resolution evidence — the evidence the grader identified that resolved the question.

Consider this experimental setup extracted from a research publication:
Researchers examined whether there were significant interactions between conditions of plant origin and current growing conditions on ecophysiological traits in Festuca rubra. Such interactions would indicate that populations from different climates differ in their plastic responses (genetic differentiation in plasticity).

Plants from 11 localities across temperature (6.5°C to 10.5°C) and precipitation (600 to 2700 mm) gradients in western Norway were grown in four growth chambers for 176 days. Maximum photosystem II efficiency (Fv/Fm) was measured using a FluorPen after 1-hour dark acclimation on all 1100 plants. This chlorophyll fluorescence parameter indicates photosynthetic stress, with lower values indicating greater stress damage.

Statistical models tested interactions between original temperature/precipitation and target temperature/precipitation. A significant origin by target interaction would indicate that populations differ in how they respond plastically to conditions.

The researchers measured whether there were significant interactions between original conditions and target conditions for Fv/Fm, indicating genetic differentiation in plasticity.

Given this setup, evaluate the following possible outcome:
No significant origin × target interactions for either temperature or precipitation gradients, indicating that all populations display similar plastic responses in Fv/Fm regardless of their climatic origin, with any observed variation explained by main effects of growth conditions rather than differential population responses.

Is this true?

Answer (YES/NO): YES